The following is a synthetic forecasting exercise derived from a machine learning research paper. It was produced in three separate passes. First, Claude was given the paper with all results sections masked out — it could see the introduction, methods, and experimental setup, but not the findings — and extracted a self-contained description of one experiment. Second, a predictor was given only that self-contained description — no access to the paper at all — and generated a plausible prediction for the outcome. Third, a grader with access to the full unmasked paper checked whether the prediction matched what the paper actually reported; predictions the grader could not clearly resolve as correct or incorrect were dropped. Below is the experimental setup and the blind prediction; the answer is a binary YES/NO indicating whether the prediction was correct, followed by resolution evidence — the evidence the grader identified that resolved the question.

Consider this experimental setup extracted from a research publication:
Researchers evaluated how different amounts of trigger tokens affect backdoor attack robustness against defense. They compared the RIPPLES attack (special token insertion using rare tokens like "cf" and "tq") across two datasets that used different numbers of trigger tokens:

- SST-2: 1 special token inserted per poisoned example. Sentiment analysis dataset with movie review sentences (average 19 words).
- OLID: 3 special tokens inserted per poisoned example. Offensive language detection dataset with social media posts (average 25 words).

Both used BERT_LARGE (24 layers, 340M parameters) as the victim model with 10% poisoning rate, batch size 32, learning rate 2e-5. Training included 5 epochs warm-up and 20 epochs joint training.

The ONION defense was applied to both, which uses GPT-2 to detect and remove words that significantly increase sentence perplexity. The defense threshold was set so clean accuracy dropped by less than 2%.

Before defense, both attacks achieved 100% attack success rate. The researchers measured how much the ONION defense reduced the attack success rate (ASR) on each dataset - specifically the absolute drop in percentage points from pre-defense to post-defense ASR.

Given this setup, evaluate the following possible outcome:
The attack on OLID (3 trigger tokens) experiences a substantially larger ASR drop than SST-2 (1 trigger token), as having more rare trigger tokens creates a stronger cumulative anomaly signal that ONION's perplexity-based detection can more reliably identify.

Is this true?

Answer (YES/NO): NO